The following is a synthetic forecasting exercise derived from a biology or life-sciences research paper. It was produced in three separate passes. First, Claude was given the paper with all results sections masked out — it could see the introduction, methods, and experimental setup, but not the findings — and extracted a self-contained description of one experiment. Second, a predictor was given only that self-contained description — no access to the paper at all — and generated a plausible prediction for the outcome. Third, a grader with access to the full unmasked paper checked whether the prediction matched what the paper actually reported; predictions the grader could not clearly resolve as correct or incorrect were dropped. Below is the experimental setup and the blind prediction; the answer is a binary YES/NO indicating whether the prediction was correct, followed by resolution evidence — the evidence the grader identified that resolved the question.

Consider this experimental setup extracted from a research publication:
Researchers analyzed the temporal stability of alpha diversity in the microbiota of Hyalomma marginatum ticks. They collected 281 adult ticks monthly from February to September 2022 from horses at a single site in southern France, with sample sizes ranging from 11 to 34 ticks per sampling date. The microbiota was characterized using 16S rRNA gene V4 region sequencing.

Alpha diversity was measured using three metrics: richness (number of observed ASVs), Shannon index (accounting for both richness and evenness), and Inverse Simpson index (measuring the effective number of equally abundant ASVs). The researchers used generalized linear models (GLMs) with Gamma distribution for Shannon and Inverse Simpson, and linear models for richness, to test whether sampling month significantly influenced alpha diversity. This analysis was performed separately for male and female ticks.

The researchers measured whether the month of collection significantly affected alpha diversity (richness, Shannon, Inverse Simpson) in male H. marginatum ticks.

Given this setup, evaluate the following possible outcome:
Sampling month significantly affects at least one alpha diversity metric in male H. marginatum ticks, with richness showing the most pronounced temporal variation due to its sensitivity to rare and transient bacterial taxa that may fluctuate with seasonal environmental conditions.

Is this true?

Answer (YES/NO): YES